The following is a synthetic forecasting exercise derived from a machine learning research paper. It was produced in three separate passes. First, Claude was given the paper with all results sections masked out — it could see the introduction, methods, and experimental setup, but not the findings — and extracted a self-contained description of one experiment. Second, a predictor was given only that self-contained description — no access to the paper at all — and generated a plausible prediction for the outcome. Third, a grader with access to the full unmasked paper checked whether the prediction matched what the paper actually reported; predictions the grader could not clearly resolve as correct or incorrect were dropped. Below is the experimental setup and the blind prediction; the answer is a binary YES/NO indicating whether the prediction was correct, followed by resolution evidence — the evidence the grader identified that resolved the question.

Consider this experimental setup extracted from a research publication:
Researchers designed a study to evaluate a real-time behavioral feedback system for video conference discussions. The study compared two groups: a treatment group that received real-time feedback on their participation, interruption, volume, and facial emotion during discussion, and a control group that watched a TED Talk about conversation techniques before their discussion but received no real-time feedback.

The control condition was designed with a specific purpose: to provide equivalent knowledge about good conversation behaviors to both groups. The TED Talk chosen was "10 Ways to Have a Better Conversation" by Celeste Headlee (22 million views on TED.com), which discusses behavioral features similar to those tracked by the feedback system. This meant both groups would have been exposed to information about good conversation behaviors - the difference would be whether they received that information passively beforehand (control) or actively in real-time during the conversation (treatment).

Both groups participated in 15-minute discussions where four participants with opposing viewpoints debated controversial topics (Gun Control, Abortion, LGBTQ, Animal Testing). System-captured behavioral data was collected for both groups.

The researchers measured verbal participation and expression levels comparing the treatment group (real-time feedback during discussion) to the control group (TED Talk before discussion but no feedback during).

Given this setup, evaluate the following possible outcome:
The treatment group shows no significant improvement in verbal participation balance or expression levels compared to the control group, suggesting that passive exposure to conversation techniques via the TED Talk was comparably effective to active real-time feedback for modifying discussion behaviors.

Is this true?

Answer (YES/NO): NO